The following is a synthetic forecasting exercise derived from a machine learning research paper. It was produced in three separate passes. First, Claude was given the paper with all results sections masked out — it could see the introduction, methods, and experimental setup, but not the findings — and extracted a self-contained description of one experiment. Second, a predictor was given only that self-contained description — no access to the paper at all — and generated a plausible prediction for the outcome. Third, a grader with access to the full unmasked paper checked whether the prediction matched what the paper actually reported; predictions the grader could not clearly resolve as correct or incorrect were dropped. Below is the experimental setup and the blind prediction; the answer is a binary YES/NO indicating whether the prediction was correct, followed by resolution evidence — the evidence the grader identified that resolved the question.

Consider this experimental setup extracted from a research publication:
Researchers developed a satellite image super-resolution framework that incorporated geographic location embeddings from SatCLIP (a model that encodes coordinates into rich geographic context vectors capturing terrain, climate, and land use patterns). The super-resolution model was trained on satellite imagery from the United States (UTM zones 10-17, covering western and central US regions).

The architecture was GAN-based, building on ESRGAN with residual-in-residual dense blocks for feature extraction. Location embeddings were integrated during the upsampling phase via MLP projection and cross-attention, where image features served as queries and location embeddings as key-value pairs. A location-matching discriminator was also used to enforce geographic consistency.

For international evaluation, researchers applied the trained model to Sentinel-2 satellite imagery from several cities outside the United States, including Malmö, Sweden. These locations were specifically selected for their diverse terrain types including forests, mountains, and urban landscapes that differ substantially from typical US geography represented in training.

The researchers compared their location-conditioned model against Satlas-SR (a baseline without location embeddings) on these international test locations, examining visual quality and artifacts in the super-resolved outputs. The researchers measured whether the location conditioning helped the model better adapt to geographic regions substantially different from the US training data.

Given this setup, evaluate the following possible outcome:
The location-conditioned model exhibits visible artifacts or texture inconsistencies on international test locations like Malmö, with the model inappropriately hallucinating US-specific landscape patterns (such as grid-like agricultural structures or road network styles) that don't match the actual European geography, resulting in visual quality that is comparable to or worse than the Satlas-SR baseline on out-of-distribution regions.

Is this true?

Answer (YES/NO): NO